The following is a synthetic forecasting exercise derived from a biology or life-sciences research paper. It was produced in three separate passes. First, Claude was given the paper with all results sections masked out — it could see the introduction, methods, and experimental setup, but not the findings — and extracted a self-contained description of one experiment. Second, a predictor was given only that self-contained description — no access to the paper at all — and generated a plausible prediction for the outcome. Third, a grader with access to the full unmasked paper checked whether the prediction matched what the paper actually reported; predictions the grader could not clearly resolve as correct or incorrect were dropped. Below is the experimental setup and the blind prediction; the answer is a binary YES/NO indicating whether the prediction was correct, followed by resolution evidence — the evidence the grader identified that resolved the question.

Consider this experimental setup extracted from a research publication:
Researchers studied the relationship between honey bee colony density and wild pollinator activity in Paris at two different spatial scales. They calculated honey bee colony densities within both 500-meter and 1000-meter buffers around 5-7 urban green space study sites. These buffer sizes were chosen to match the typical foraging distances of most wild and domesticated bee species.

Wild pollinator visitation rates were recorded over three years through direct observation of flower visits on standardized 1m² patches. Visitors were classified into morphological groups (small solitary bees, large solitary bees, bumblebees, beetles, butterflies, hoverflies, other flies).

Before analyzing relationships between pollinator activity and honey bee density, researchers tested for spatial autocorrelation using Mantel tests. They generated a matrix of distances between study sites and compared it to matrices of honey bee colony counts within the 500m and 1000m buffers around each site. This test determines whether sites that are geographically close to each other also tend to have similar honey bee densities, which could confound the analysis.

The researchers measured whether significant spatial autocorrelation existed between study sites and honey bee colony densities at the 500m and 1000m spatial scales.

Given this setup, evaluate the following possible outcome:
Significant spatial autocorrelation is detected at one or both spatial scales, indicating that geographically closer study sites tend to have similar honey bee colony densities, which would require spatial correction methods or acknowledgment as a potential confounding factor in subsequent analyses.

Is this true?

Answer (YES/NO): NO